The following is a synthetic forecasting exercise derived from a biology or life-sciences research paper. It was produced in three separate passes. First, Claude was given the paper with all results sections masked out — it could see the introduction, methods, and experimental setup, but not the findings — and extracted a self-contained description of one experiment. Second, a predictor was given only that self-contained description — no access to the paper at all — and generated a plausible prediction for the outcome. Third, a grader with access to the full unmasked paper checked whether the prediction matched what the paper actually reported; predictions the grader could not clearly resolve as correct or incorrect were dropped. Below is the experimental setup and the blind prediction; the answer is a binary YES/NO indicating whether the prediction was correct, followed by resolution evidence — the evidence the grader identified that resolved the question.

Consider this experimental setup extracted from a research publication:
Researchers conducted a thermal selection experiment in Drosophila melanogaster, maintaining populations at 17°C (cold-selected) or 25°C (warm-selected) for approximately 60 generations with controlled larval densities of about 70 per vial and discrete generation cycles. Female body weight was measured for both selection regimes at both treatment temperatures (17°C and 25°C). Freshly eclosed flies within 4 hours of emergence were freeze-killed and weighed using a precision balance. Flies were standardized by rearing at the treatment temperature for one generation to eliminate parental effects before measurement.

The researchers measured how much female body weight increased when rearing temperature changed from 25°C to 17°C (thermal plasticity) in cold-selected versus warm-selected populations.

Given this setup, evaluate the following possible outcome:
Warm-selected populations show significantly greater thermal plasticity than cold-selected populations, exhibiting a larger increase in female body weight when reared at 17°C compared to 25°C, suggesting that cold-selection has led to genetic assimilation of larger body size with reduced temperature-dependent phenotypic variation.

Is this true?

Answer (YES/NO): NO